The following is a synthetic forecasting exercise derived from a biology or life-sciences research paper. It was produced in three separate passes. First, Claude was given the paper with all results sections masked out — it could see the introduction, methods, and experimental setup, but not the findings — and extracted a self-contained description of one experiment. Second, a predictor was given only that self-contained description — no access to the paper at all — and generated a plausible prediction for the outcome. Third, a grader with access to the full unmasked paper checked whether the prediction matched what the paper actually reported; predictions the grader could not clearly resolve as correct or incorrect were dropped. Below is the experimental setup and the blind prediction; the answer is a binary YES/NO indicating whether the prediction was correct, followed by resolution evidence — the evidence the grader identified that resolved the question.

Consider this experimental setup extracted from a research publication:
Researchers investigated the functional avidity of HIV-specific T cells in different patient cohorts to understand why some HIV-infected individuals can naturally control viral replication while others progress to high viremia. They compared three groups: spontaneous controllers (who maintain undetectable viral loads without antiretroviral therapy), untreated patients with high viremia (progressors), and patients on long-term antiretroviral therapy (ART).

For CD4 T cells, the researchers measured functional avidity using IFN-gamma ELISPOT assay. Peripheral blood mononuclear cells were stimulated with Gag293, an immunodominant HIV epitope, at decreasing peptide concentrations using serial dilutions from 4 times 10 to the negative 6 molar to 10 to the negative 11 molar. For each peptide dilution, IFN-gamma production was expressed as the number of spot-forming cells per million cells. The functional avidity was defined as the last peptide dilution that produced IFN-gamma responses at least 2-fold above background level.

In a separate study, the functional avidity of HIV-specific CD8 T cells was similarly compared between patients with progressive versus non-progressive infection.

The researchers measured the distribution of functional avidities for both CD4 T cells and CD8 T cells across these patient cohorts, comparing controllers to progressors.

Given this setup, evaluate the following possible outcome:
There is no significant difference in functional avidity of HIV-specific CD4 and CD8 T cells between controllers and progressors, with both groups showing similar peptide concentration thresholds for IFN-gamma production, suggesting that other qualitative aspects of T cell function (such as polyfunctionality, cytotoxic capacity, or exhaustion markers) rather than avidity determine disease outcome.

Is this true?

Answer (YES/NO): NO